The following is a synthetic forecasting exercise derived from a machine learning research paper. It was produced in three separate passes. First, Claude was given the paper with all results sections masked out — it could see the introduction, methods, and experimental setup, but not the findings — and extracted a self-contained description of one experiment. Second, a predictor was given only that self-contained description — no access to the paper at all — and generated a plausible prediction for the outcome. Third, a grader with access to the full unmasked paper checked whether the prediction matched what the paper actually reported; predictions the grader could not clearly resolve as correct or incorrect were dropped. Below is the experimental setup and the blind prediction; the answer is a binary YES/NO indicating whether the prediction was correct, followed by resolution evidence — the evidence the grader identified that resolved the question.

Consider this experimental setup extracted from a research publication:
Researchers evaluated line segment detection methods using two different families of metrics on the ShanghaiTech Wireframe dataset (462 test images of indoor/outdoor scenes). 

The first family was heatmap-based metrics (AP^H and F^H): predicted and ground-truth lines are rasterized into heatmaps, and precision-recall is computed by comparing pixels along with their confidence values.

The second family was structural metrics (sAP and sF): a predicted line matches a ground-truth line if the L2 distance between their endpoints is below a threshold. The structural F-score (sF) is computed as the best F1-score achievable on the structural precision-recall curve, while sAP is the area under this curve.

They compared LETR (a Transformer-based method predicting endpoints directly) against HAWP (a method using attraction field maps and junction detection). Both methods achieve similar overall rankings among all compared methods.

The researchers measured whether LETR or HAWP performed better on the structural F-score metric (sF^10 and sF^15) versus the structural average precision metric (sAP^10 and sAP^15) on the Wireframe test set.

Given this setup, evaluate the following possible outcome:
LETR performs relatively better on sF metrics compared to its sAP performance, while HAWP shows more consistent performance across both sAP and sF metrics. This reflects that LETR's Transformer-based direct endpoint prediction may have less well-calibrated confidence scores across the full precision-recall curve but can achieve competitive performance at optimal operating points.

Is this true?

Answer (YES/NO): YES